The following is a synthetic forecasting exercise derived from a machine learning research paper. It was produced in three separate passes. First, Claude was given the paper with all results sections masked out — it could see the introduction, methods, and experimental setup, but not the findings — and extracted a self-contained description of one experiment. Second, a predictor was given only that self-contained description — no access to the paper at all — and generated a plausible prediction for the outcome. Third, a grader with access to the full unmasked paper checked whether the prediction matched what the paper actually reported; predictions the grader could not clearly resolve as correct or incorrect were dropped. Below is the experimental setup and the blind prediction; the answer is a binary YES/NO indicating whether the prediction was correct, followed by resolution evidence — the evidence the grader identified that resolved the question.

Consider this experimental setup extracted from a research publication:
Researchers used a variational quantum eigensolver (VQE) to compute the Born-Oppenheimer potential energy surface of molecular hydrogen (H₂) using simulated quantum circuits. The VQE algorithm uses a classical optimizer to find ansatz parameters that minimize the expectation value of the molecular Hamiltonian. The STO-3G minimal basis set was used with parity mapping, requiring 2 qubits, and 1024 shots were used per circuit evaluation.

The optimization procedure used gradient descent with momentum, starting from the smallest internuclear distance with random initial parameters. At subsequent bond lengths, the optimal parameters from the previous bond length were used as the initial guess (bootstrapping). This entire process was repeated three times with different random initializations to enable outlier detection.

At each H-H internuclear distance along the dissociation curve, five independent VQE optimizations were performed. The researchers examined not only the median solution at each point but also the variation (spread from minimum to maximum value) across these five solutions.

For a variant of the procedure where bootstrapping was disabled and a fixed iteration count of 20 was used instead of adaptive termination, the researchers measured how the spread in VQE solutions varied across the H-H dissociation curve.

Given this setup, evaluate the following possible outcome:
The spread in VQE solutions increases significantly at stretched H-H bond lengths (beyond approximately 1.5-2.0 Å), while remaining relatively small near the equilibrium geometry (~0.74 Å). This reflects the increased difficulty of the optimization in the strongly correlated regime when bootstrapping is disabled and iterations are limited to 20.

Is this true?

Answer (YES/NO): NO